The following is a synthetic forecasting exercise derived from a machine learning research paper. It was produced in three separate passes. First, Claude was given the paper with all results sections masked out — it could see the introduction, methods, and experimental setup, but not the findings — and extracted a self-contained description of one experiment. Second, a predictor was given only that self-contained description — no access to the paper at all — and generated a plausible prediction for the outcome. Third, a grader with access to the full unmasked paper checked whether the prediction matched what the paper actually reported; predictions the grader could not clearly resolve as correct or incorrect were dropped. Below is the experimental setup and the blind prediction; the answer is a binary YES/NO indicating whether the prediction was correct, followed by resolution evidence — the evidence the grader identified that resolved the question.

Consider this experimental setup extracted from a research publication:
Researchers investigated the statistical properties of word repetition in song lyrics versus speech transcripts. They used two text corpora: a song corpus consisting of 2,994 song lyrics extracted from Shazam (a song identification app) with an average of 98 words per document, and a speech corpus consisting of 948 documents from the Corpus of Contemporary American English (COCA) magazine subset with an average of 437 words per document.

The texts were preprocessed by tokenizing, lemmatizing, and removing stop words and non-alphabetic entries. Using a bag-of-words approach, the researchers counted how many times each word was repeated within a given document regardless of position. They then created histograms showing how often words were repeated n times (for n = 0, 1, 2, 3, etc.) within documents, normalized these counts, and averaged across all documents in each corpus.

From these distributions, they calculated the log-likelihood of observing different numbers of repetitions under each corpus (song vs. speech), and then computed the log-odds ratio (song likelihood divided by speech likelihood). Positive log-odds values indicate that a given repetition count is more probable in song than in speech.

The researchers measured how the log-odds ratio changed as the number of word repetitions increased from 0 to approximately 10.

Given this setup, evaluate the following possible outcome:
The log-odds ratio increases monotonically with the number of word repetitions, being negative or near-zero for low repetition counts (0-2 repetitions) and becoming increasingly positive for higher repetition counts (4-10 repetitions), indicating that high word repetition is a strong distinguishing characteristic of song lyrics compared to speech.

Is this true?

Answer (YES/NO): YES